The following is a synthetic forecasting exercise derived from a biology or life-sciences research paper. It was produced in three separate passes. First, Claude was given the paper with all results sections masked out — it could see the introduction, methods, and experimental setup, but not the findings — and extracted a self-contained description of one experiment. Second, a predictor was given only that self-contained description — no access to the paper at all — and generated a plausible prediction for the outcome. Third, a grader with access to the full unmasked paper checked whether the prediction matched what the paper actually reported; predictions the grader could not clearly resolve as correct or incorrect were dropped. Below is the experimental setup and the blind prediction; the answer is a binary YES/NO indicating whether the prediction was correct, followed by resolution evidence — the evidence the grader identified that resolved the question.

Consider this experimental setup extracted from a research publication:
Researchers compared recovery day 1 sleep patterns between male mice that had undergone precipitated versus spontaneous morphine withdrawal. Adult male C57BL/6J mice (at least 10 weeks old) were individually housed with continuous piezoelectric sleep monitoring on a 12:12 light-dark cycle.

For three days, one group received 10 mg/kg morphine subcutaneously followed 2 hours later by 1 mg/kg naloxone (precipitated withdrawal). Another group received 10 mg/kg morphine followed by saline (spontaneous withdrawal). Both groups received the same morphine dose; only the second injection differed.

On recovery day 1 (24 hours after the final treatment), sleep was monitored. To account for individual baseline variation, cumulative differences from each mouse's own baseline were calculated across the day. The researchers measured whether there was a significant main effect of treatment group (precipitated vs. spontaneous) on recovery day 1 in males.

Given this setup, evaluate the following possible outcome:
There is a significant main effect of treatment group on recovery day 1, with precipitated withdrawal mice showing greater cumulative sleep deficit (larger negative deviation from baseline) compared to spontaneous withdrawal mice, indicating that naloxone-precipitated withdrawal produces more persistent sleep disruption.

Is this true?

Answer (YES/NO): YES